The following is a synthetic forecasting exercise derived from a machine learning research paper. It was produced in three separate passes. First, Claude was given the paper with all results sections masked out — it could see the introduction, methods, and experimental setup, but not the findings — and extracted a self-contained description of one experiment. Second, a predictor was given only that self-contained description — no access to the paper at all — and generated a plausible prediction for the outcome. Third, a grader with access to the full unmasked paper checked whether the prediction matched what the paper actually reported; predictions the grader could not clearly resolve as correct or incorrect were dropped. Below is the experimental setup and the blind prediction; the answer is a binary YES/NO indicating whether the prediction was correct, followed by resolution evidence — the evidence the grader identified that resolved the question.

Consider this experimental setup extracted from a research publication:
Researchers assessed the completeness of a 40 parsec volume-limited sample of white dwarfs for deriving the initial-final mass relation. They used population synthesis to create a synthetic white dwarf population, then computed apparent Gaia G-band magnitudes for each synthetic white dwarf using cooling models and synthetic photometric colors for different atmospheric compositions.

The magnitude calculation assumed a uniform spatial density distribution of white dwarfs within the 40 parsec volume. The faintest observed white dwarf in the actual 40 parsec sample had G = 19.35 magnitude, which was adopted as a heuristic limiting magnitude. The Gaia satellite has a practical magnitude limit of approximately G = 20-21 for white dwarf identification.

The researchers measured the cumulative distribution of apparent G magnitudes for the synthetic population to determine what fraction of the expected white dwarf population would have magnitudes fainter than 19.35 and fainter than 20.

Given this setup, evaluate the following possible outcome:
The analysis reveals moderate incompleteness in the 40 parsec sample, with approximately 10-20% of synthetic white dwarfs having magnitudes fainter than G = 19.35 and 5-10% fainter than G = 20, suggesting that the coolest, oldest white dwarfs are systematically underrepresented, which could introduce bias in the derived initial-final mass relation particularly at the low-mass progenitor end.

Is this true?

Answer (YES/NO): NO